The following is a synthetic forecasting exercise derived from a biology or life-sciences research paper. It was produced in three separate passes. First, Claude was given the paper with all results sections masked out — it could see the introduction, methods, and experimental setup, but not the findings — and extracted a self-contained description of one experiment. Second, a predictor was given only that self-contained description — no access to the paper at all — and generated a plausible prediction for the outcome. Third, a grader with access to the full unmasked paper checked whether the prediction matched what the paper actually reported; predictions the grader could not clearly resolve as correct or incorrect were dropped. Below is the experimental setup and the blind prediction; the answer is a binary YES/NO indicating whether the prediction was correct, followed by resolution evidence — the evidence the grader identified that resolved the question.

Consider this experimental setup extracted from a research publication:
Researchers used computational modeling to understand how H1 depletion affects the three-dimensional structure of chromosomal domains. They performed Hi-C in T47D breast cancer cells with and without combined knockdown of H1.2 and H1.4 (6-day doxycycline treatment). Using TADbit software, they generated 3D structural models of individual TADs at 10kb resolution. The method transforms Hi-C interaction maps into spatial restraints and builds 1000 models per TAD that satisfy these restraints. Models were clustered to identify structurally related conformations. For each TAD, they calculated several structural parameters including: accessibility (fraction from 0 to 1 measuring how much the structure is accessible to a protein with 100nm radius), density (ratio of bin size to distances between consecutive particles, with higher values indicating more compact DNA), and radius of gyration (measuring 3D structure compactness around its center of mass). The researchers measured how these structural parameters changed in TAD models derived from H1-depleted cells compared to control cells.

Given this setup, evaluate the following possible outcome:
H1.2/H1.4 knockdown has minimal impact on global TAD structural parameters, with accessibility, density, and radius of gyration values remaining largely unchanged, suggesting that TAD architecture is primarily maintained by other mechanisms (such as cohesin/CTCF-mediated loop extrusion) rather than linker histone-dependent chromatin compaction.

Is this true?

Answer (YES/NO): NO